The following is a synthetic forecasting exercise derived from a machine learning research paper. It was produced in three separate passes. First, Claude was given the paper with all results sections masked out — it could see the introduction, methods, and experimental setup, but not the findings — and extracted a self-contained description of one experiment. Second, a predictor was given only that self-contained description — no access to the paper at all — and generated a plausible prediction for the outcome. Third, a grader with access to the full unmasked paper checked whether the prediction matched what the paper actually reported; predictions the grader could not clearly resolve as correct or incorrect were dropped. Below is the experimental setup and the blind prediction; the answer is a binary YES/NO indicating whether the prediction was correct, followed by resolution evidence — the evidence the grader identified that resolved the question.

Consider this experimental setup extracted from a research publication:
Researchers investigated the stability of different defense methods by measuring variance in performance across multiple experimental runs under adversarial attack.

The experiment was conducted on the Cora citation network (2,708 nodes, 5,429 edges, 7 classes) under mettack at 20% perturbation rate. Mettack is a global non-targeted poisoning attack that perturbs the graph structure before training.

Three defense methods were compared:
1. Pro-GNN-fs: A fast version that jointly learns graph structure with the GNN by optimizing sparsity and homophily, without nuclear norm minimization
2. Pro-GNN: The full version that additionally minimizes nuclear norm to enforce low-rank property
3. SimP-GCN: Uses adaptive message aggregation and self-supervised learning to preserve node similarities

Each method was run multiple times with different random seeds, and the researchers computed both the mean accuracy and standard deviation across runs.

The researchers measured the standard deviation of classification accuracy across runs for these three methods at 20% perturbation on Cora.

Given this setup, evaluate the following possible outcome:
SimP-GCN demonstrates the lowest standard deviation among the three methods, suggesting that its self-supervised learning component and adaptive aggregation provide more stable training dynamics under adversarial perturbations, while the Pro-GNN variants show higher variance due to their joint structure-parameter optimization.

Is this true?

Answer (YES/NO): NO